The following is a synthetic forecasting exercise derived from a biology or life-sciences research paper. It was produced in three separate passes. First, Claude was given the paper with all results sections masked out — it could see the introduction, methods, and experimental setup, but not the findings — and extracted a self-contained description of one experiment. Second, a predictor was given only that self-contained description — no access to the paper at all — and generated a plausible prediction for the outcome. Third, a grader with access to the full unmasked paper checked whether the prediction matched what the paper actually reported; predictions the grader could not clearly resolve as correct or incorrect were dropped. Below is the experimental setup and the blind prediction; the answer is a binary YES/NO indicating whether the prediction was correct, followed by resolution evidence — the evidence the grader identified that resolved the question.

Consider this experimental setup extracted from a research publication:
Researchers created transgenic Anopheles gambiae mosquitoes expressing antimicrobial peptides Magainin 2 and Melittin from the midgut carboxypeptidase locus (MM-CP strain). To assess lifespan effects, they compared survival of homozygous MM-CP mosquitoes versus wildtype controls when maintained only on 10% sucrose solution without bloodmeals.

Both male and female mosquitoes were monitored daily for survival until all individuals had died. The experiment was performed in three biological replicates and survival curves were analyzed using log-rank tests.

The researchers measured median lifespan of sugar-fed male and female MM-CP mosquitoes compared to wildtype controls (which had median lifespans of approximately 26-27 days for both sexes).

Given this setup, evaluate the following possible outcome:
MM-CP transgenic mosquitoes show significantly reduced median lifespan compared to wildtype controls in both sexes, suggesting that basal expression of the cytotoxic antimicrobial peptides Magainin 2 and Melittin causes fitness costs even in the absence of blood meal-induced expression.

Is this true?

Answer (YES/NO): YES